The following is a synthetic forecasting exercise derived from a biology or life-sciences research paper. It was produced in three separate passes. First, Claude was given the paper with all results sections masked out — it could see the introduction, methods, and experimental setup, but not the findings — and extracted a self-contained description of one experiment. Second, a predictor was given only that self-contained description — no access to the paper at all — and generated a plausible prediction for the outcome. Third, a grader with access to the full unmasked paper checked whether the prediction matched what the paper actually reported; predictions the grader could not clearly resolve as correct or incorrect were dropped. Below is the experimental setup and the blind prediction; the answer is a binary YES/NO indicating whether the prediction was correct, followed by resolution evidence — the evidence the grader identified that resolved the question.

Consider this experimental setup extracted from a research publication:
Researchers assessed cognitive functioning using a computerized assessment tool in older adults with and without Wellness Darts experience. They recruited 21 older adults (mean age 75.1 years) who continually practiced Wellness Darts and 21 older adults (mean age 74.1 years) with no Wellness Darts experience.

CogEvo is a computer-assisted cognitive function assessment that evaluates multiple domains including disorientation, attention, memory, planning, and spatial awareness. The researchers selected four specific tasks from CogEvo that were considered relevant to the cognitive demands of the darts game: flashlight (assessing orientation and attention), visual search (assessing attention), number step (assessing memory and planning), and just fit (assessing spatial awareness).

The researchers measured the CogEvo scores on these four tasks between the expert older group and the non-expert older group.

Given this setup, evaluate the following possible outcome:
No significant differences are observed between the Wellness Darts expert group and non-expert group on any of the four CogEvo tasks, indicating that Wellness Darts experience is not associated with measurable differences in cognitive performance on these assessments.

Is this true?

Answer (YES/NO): YES